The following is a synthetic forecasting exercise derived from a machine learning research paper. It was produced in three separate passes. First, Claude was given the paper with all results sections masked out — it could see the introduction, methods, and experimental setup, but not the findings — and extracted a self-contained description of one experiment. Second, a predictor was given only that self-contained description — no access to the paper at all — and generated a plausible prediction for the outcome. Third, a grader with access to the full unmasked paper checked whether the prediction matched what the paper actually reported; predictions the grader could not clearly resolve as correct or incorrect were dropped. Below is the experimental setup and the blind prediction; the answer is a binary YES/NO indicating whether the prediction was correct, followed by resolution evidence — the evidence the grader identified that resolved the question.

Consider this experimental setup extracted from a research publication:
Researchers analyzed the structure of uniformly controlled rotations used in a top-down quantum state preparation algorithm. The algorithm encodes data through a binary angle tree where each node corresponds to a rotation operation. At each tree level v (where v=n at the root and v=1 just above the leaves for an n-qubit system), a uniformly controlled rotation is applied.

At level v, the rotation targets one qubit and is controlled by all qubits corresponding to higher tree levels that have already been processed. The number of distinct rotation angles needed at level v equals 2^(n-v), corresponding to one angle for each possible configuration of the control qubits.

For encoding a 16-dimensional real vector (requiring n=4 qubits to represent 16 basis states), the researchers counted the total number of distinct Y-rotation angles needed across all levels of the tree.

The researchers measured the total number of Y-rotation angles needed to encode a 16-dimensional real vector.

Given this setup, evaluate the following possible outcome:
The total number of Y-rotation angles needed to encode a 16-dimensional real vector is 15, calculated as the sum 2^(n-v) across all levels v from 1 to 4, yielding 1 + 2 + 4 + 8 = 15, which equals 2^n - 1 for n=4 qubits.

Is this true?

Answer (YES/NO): YES